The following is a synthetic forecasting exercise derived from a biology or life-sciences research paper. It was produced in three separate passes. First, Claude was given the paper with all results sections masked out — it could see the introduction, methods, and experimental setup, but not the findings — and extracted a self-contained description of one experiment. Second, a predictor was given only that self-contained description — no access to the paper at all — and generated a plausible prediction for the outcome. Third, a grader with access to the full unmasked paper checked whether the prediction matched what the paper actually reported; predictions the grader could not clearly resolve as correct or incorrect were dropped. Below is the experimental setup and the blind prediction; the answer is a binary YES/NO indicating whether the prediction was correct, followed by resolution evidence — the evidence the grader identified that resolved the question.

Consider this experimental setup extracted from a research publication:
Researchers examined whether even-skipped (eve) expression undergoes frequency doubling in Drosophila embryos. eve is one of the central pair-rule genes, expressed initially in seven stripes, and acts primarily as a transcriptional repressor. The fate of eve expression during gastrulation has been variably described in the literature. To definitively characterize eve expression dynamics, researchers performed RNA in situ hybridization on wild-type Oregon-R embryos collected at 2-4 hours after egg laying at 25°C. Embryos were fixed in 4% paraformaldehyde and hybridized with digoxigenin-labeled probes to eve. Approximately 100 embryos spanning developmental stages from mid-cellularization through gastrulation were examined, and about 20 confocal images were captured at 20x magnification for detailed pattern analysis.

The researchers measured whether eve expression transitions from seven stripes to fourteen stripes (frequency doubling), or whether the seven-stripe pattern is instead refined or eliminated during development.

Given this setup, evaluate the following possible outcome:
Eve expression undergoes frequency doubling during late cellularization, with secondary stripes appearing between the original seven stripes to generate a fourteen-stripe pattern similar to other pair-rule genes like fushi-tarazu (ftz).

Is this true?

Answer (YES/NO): NO